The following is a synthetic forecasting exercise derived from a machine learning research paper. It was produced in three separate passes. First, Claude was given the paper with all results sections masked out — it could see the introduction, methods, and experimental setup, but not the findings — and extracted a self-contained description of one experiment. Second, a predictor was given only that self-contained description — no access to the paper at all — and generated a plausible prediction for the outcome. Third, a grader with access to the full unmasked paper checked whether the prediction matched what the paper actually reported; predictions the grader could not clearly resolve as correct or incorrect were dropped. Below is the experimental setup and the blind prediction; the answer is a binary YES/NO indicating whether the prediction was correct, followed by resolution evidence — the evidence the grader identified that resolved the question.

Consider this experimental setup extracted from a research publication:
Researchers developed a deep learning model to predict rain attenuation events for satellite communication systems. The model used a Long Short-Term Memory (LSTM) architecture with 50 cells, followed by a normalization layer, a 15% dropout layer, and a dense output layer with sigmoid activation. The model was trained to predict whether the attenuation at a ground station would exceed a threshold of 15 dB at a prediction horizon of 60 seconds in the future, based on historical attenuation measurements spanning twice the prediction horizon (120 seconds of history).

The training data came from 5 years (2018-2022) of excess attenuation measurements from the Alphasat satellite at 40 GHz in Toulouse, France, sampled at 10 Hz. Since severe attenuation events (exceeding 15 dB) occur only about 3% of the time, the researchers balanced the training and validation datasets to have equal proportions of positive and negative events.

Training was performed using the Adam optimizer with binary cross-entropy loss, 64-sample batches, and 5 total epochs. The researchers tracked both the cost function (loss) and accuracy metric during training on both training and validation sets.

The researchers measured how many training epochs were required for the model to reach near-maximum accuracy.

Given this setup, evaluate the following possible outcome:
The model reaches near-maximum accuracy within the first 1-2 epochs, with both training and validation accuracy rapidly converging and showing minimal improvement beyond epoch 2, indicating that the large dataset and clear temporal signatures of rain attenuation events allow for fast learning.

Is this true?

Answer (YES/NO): YES